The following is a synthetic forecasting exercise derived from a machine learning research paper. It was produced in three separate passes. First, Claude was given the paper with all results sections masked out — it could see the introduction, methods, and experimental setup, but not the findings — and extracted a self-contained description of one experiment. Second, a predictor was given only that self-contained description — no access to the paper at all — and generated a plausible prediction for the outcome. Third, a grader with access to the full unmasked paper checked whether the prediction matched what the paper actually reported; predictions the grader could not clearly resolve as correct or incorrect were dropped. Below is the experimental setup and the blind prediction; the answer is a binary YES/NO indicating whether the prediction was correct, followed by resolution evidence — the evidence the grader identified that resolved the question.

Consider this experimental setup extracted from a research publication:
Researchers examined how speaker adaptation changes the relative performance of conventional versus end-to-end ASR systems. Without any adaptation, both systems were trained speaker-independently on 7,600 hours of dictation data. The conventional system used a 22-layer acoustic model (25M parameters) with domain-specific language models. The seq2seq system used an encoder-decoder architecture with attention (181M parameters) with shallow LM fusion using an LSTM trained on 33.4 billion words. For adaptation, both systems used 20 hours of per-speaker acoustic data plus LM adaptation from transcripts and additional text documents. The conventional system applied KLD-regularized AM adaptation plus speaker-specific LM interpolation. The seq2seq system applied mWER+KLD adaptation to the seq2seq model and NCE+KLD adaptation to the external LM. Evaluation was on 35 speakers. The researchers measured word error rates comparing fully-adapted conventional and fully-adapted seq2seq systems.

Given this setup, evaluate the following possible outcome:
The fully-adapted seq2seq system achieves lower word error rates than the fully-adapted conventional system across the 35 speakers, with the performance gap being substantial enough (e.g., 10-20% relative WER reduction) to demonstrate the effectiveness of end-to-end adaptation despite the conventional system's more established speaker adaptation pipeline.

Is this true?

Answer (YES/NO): NO